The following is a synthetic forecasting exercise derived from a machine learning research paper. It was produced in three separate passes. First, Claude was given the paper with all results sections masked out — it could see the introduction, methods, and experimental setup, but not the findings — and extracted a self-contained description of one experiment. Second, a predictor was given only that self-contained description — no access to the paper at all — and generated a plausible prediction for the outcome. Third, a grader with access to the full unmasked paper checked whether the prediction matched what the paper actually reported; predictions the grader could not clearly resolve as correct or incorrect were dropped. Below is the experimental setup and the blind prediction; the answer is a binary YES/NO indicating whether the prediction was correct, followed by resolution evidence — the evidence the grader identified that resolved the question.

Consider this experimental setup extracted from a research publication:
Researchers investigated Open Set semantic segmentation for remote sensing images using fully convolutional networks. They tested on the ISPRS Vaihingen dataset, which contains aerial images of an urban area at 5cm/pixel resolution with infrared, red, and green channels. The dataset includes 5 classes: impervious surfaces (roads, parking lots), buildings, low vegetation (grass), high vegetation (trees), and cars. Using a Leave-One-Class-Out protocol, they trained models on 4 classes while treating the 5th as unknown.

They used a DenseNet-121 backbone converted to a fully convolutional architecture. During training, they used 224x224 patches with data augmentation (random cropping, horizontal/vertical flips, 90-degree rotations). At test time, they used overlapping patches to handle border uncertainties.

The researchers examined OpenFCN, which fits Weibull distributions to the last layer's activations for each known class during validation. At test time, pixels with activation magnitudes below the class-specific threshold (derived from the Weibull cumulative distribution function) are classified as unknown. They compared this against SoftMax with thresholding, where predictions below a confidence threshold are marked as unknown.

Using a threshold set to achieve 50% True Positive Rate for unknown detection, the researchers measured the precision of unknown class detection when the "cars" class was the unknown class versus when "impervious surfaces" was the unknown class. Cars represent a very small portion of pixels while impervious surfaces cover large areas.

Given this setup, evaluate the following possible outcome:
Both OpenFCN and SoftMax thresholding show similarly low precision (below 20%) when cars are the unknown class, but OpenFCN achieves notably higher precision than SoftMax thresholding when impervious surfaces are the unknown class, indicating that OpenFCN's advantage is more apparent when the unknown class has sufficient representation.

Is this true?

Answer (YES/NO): NO